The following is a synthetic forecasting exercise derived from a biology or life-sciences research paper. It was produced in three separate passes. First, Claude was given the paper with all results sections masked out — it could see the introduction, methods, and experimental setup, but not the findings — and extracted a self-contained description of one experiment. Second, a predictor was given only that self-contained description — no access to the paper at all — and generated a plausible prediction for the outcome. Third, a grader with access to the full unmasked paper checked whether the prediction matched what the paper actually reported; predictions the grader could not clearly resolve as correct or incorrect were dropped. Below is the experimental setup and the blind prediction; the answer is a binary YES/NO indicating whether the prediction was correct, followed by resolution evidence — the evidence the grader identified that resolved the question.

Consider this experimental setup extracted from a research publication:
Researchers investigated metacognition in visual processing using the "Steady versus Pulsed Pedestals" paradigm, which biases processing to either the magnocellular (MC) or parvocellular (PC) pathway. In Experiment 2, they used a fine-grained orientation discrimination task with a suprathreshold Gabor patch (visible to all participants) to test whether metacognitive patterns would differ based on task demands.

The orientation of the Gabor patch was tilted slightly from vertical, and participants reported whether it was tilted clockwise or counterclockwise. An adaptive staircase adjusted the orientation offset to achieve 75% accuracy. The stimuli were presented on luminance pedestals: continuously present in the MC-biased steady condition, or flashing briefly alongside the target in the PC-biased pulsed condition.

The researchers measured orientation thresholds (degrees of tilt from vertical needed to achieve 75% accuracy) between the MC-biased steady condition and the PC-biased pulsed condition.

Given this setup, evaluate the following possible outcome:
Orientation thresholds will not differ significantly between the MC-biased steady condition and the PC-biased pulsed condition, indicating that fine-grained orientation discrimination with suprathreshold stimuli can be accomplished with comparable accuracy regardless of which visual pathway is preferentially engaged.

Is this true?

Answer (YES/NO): NO